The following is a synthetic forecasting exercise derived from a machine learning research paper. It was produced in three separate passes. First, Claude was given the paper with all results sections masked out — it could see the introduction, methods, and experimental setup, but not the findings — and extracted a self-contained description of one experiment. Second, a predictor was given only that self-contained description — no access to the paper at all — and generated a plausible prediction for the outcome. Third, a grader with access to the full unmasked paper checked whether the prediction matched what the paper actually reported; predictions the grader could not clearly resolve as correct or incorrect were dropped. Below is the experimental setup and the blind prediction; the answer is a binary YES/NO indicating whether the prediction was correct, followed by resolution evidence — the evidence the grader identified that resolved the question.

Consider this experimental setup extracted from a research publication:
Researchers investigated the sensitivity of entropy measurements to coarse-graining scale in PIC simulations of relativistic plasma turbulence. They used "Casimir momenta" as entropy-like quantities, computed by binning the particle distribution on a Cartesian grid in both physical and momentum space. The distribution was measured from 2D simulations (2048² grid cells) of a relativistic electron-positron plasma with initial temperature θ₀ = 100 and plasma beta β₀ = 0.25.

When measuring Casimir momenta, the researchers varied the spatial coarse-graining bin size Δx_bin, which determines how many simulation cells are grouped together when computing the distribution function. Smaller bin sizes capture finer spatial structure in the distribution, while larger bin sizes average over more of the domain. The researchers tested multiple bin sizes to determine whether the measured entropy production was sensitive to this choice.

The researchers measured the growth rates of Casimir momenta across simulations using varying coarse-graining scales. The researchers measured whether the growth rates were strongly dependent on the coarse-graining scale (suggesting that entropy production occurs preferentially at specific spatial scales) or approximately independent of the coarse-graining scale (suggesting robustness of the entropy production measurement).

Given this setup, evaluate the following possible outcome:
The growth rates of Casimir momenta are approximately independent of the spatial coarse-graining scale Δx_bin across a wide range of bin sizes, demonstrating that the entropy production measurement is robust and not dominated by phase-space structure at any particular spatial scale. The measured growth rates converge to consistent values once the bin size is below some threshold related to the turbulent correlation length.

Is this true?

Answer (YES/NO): YES